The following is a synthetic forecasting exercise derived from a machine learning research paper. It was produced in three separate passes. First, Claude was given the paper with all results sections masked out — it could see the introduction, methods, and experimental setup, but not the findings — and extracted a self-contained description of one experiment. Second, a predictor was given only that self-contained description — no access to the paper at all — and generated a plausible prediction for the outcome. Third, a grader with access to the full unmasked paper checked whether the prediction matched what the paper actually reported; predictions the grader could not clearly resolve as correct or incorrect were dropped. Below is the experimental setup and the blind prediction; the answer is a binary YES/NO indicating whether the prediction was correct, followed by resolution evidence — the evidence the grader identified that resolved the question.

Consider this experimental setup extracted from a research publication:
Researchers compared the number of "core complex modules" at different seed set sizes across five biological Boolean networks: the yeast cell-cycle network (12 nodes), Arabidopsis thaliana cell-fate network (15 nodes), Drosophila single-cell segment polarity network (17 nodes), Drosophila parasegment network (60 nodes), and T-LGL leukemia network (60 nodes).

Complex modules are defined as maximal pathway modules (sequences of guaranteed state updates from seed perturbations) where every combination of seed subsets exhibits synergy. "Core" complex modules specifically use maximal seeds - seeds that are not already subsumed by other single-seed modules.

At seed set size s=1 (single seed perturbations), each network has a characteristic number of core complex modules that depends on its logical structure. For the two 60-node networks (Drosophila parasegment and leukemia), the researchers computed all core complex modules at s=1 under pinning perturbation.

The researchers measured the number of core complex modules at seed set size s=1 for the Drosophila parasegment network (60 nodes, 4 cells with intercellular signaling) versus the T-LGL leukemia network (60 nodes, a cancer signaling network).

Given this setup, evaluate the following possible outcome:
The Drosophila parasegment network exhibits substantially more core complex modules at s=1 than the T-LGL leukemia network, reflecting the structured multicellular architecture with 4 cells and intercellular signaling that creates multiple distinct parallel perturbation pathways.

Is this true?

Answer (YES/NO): NO